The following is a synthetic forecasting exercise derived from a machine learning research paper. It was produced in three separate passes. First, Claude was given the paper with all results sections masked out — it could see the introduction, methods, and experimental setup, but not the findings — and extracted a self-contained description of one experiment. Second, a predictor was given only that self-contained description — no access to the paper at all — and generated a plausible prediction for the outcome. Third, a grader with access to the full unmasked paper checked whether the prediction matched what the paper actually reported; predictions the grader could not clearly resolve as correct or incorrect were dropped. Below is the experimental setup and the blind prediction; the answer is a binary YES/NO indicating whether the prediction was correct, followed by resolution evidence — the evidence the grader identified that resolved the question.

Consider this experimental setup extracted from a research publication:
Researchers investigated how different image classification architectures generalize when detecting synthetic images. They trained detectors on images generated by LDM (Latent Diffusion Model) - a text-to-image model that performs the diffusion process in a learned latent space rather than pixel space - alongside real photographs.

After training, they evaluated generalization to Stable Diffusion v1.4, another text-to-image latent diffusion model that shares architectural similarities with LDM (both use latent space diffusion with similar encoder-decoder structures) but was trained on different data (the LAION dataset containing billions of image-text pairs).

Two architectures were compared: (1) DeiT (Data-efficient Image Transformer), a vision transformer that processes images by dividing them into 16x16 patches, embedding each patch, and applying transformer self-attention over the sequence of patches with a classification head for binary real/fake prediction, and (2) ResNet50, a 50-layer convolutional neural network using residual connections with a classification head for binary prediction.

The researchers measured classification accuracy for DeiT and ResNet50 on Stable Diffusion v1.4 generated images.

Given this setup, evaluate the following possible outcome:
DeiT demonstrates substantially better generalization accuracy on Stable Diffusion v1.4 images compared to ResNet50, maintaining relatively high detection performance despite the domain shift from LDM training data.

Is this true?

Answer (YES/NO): YES